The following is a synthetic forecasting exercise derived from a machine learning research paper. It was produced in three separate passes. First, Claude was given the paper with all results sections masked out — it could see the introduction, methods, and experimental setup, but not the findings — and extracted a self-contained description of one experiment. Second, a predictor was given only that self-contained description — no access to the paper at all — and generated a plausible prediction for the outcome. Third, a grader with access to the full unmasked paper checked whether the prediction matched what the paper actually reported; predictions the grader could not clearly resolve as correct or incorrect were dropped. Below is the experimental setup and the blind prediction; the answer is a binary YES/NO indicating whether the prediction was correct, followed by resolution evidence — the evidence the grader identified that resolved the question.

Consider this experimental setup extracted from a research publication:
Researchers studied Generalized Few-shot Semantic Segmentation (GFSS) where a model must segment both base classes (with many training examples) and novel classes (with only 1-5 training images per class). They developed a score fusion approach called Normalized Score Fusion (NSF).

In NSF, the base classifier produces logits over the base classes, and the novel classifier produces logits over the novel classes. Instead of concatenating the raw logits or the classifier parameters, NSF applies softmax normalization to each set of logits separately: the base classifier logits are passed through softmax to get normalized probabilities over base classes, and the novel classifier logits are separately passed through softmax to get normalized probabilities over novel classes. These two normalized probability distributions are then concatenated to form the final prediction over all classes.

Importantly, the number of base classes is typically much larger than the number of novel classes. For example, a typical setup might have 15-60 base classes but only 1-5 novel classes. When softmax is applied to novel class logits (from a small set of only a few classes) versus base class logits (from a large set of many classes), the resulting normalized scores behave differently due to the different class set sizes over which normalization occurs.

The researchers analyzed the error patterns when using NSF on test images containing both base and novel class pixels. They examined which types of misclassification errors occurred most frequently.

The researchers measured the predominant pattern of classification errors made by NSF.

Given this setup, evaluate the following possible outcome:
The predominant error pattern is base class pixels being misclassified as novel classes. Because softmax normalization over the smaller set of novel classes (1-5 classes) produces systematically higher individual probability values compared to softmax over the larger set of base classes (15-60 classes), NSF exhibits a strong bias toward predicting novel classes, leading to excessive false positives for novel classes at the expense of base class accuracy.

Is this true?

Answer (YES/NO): YES